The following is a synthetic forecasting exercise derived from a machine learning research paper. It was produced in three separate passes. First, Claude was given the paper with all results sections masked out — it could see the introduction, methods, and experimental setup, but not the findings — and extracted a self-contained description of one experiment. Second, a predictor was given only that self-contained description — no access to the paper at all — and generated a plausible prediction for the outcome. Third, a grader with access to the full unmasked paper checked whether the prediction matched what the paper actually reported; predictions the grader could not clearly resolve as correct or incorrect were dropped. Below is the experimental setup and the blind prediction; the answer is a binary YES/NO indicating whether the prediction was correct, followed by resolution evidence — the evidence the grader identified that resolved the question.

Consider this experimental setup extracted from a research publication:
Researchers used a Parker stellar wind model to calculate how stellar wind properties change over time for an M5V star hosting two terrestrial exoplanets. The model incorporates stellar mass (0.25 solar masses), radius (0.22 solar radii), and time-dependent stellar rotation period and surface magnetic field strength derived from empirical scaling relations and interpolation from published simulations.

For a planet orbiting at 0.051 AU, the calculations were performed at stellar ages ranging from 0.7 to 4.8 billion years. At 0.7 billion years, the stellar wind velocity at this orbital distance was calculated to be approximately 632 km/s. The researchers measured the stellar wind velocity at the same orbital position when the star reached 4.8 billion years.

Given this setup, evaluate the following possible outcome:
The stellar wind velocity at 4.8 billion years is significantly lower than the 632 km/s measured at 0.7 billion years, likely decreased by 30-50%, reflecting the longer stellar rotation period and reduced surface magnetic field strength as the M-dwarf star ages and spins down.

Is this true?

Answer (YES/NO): NO